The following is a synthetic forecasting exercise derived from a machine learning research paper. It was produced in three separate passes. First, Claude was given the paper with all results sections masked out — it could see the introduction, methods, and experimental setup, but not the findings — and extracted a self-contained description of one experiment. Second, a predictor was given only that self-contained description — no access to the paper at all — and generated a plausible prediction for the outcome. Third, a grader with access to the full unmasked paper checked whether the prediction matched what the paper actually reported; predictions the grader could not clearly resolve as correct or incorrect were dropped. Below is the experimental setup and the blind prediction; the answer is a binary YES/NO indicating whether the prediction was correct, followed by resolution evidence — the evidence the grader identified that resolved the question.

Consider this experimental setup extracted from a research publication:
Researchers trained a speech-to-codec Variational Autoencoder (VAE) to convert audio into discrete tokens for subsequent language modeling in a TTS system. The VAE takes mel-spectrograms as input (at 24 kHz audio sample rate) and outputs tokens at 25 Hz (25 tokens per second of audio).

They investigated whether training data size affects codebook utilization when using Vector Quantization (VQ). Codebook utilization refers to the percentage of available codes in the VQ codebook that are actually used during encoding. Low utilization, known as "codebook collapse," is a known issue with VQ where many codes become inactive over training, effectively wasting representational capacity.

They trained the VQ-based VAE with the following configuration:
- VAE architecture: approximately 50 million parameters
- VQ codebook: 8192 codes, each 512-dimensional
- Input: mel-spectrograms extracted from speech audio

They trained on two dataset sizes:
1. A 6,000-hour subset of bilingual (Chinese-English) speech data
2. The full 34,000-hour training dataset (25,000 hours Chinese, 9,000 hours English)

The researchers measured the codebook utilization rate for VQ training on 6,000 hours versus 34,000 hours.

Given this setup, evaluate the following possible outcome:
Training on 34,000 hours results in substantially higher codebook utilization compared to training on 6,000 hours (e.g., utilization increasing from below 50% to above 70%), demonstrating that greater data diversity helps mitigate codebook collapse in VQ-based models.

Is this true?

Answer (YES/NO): NO